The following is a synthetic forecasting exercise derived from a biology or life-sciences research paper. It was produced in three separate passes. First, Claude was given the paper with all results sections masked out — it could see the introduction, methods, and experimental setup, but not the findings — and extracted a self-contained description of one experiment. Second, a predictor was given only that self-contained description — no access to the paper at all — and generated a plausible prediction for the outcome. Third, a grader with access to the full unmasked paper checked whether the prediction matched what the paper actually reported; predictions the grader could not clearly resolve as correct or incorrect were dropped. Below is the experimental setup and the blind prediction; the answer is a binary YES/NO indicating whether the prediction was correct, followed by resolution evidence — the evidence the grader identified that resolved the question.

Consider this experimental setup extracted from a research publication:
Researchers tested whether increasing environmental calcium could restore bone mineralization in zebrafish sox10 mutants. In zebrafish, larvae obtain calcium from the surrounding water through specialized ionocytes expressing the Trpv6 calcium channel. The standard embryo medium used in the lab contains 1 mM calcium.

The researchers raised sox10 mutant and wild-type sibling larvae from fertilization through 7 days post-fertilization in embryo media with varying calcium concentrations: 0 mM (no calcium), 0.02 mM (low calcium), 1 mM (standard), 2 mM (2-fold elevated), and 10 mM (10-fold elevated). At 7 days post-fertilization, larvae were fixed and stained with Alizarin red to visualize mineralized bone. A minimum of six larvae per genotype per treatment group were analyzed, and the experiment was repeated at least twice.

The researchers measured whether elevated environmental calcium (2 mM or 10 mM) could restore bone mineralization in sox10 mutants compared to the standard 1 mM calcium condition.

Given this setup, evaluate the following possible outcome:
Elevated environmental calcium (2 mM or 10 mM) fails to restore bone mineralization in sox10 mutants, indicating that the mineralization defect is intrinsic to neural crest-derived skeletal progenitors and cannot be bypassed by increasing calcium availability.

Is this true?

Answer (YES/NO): NO